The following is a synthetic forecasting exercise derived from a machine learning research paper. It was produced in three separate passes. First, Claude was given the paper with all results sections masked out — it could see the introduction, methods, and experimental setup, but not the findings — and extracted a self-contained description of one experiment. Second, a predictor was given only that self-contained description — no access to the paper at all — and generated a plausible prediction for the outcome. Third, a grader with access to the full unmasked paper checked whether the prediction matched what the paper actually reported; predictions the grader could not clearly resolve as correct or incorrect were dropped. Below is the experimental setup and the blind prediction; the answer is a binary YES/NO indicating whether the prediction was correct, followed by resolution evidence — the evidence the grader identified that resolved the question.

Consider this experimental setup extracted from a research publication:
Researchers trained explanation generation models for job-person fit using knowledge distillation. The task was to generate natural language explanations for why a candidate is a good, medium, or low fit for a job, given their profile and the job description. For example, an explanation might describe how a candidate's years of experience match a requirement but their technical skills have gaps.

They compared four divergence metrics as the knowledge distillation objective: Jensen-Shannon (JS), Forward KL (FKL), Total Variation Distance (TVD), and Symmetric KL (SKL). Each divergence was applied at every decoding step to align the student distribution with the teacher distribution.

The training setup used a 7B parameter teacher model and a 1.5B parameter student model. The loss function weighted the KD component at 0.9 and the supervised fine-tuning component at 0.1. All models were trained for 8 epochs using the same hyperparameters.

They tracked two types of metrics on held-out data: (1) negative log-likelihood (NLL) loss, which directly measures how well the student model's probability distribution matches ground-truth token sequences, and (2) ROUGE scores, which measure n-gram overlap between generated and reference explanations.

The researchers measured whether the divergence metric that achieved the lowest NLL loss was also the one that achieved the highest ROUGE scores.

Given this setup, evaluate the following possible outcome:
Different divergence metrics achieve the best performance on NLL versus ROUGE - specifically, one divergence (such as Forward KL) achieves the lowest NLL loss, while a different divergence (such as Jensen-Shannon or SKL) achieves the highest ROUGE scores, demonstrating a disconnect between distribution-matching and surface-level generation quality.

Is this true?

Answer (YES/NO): NO